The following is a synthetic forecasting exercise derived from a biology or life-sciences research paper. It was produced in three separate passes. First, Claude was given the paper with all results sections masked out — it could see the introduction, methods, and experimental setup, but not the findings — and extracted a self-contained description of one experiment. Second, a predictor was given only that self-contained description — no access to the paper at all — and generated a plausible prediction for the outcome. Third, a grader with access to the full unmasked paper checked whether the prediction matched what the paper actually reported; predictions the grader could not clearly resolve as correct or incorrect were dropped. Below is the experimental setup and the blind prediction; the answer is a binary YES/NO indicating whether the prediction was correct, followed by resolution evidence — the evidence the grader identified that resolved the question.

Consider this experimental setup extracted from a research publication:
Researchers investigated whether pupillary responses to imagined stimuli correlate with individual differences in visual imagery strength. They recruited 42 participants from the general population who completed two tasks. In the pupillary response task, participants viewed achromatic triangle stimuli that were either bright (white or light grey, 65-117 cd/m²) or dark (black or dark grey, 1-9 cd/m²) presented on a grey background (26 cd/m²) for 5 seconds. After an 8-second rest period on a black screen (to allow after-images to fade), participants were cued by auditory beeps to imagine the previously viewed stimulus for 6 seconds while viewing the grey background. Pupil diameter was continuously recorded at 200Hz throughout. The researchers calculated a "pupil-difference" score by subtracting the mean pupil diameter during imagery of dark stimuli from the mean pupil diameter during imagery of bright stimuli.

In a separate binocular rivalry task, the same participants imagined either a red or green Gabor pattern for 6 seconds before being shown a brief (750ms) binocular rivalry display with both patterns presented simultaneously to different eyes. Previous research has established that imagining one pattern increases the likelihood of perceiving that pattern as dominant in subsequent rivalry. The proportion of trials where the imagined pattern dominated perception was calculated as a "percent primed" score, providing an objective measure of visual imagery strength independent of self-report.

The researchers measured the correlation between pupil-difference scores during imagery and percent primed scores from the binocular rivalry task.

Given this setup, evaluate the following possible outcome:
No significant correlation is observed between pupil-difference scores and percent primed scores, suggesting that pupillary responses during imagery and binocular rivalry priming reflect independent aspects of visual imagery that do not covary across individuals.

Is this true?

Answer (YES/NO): NO